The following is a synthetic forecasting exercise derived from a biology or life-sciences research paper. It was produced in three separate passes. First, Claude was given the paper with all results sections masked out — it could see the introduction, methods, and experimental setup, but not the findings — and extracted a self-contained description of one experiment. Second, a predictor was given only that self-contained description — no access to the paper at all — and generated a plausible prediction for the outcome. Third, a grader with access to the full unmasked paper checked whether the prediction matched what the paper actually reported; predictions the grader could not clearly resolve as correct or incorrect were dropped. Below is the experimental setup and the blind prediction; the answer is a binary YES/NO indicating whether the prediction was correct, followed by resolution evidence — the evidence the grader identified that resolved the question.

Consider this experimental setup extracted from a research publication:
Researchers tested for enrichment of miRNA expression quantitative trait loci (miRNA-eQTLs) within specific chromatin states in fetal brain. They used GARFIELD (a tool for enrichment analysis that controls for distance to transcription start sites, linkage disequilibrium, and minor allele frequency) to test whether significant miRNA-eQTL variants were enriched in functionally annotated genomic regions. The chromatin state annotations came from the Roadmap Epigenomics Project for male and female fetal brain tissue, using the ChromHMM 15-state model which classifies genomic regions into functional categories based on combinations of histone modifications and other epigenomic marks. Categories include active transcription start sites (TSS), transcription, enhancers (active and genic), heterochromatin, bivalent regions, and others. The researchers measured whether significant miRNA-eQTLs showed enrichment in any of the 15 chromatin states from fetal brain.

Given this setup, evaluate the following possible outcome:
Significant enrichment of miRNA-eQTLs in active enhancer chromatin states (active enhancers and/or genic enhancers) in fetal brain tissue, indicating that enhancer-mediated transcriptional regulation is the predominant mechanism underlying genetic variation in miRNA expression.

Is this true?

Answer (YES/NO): NO